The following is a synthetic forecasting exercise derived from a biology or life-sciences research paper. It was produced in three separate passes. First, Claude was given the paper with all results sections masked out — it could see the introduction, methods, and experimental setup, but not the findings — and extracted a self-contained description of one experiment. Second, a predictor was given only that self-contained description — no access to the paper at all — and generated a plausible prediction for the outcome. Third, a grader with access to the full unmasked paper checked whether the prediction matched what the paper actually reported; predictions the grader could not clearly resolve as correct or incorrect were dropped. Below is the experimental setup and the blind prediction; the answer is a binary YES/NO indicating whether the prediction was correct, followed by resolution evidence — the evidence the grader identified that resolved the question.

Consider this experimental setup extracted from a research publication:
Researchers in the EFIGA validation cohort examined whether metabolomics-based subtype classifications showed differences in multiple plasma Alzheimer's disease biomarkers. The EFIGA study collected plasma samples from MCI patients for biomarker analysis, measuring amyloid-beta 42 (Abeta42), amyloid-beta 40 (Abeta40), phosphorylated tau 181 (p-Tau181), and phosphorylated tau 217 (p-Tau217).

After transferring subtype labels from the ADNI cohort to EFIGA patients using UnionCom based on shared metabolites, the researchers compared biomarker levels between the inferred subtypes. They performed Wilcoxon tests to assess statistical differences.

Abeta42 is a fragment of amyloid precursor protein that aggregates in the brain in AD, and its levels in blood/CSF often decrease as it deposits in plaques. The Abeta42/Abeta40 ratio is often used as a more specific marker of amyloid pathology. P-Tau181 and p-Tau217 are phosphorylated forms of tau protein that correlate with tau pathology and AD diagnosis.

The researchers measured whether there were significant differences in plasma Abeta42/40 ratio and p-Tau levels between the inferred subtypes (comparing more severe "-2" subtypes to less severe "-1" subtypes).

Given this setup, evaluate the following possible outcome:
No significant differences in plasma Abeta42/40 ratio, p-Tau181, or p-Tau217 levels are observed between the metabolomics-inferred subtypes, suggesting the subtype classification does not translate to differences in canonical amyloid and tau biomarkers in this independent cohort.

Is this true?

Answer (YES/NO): NO